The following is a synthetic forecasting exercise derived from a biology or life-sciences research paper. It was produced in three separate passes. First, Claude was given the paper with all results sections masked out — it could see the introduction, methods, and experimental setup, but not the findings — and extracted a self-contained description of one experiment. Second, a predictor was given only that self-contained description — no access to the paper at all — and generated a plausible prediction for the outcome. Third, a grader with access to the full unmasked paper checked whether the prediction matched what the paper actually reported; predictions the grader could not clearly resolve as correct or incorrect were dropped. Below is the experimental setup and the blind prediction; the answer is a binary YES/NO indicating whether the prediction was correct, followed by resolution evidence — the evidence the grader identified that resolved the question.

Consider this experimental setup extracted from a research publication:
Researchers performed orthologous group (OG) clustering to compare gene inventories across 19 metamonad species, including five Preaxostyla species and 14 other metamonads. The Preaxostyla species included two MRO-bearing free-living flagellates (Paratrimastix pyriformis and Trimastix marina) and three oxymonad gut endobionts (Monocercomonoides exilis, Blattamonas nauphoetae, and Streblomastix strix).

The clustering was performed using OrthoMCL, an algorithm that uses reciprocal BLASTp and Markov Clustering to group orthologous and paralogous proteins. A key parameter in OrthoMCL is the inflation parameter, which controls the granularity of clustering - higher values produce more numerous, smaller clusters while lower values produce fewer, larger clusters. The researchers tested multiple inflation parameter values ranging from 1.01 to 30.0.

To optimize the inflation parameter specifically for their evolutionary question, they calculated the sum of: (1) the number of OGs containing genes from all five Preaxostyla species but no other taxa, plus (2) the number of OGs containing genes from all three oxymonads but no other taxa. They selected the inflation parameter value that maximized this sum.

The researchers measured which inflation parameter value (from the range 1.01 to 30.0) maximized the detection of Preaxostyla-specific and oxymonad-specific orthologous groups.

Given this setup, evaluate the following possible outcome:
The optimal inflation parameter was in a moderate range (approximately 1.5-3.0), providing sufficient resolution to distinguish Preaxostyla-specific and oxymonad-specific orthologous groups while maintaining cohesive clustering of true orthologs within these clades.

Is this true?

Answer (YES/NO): NO